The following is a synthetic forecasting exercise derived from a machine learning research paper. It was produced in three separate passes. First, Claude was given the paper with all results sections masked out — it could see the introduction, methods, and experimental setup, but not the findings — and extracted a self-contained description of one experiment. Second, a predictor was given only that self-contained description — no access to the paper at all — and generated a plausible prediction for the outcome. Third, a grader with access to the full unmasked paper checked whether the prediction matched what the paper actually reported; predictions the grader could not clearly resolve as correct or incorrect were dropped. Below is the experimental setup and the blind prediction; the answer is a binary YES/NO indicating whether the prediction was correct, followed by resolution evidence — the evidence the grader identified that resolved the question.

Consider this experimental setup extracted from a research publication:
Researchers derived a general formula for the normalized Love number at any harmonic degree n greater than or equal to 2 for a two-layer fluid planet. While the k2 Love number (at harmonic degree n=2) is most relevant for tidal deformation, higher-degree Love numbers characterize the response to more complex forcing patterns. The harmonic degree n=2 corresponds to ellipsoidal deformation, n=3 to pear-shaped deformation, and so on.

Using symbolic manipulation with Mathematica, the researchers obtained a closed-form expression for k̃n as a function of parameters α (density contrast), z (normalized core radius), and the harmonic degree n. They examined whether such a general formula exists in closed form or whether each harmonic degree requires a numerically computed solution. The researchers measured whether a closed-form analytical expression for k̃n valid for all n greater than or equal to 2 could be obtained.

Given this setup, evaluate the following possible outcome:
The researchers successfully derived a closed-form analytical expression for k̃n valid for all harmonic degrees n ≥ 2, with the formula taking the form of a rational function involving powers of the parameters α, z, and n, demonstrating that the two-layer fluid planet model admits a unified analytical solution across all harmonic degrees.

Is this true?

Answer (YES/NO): YES